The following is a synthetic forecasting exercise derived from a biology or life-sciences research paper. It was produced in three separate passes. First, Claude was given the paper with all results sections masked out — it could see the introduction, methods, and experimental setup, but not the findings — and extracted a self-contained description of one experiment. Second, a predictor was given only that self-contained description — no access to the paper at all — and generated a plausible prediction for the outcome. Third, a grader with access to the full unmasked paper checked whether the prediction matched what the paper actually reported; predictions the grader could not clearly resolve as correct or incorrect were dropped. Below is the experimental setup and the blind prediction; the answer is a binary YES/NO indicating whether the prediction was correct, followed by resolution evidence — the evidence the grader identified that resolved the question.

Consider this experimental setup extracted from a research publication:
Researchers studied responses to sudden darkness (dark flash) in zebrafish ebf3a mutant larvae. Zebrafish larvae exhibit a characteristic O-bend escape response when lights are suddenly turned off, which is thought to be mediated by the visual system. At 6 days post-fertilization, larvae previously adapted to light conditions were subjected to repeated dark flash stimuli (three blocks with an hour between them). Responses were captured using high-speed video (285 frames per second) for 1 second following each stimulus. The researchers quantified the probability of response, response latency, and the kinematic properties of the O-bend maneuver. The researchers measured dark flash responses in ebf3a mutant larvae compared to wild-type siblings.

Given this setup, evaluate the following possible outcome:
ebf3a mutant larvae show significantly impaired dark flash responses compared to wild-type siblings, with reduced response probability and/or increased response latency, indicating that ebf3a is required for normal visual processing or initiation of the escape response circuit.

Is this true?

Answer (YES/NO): YES